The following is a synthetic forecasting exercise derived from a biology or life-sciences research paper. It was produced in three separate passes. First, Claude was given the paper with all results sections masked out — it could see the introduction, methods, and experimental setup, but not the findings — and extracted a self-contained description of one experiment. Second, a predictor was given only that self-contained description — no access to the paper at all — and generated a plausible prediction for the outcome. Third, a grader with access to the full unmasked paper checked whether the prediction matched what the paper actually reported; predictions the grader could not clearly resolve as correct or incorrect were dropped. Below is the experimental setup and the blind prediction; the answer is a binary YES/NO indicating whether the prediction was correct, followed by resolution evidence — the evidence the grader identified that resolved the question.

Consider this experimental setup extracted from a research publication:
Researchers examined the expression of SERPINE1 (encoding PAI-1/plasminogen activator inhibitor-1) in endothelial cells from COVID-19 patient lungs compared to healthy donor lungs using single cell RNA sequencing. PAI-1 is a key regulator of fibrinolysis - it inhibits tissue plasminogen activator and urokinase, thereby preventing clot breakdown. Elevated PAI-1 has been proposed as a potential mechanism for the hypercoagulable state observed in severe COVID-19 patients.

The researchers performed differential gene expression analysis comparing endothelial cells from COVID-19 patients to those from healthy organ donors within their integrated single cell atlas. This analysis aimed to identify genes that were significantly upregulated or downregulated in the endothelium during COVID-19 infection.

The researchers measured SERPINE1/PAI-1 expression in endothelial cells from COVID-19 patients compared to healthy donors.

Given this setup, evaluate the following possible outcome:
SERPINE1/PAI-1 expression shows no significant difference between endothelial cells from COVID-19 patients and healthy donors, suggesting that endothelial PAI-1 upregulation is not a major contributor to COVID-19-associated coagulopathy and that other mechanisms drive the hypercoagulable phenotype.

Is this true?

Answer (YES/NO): NO